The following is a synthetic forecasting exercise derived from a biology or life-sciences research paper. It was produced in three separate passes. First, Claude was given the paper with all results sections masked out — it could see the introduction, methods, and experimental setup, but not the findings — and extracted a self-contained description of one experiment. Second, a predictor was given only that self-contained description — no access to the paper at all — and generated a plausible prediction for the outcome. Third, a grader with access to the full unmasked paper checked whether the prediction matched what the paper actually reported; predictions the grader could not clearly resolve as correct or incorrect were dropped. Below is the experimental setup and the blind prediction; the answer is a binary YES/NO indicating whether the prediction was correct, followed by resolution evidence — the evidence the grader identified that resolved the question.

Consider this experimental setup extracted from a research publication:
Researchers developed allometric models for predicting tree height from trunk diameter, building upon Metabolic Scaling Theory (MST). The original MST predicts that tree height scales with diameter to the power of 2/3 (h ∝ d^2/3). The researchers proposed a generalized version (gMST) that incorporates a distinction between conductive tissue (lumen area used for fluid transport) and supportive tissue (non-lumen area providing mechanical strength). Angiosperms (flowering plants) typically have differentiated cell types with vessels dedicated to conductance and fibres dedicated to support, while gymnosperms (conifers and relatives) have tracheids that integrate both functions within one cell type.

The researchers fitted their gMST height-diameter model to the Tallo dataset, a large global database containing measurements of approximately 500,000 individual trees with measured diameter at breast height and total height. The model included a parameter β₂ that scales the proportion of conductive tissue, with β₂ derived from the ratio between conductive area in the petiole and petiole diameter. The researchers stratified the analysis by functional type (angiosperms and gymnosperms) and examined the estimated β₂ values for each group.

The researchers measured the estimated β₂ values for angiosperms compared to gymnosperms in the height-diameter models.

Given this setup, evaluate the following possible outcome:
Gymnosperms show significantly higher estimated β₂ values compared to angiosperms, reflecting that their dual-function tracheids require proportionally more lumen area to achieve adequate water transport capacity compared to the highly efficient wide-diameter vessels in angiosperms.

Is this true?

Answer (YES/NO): NO